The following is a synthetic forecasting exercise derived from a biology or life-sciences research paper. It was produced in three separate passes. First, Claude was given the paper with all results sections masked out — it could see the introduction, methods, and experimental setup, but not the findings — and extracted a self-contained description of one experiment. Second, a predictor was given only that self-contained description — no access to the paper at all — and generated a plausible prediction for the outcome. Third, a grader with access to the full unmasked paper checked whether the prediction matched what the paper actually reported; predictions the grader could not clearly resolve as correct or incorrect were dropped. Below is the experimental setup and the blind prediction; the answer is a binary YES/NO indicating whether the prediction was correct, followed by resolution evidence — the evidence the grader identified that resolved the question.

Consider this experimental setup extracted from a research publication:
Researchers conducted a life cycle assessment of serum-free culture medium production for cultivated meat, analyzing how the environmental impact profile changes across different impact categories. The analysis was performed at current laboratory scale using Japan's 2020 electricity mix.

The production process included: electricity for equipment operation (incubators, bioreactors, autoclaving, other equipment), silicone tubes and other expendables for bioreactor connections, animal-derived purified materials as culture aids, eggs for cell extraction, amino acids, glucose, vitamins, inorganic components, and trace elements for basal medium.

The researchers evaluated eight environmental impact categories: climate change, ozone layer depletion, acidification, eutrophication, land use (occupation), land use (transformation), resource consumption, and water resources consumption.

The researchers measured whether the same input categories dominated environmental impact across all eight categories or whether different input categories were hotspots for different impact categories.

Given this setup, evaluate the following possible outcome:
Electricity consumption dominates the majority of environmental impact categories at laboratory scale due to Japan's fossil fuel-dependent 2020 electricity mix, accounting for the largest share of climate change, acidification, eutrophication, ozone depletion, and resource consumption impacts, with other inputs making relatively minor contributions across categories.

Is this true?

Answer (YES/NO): NO